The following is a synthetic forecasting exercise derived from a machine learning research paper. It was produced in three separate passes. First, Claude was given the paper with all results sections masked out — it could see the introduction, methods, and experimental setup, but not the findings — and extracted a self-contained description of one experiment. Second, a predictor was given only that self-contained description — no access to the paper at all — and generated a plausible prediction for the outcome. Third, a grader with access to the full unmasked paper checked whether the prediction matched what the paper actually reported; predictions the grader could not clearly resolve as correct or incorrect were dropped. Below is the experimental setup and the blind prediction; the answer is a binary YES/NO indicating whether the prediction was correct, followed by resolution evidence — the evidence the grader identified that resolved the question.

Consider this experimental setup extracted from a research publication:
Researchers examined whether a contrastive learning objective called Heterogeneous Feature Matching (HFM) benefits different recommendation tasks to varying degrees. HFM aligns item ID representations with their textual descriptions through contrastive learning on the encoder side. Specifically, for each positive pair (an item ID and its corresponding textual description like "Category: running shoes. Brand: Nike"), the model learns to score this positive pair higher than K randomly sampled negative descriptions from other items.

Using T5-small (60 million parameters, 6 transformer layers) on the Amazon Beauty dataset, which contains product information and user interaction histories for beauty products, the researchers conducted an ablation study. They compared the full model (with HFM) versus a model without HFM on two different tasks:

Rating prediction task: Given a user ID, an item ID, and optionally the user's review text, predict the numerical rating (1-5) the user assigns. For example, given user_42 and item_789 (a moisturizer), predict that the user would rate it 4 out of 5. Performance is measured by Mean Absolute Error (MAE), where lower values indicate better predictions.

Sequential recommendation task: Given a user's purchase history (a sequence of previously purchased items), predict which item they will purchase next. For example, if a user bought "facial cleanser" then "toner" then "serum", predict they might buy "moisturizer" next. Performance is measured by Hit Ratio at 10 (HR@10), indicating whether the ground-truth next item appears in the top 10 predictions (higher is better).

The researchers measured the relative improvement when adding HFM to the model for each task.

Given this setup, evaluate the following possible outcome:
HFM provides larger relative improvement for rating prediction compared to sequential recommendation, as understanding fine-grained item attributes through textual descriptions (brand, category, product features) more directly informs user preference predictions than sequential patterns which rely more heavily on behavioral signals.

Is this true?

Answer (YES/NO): YES